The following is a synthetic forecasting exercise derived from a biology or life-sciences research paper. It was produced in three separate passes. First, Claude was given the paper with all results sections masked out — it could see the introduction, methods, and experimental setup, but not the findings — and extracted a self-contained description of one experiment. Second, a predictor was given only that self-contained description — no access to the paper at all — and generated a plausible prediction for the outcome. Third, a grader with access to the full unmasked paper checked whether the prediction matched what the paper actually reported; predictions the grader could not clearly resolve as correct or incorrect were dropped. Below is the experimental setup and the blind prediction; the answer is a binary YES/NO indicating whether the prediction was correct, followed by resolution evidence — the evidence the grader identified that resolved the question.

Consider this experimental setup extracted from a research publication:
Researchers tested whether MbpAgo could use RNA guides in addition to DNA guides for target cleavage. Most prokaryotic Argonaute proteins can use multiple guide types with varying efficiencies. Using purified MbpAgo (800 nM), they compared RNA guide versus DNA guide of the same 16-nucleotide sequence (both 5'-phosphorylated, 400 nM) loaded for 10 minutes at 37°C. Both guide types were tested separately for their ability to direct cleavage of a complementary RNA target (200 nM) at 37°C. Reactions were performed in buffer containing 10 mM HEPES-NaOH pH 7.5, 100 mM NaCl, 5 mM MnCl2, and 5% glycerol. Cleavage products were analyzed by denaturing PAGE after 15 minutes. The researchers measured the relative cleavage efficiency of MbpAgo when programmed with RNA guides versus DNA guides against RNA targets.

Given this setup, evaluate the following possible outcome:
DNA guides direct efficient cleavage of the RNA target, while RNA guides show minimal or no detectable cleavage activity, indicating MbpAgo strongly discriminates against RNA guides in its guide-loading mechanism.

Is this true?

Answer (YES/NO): YES